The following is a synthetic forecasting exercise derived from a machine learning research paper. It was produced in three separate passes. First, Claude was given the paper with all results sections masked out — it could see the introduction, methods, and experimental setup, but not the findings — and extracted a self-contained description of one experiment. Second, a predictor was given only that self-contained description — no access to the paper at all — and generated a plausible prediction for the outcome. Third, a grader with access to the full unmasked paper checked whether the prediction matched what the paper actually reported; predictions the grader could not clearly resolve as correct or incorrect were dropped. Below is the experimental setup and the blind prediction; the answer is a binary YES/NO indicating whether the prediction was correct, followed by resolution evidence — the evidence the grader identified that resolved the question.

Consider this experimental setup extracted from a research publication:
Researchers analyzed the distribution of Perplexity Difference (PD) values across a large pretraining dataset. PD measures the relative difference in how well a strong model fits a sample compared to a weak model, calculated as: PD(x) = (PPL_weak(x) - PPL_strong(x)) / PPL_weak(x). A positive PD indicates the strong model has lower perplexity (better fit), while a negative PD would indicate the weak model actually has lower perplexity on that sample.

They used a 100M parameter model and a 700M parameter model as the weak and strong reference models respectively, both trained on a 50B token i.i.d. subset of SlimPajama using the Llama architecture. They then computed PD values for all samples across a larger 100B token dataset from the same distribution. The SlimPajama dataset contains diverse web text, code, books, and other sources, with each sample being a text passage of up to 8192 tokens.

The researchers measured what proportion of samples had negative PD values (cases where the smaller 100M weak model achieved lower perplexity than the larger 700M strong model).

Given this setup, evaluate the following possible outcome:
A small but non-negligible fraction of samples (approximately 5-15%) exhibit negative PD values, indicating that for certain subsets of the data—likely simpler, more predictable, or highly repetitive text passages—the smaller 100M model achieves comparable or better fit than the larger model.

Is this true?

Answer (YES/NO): NO